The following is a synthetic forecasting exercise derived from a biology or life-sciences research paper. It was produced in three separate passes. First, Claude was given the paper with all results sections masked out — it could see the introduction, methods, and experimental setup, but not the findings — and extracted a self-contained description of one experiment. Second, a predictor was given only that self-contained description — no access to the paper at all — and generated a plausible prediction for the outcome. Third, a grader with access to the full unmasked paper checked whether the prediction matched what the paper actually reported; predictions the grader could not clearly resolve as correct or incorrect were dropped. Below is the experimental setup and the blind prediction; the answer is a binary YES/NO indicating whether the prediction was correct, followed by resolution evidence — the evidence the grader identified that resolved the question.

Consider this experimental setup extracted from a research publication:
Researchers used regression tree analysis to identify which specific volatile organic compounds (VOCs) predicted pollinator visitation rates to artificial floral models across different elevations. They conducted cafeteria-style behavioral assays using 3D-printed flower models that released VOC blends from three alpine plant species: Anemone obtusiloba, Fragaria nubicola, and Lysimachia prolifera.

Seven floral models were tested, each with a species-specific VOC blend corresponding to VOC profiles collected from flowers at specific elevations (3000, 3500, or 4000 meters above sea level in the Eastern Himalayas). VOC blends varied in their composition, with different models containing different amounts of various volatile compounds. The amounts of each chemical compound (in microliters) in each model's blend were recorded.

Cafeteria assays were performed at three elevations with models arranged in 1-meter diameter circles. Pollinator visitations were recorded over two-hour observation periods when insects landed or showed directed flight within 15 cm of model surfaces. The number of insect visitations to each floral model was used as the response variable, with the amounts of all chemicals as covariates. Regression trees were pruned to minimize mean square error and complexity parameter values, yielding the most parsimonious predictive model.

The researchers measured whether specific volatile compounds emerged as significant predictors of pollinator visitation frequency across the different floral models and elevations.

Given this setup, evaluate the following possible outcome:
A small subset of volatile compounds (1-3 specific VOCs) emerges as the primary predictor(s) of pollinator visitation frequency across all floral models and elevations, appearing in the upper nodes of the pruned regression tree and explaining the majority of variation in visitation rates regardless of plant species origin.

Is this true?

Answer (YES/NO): YES